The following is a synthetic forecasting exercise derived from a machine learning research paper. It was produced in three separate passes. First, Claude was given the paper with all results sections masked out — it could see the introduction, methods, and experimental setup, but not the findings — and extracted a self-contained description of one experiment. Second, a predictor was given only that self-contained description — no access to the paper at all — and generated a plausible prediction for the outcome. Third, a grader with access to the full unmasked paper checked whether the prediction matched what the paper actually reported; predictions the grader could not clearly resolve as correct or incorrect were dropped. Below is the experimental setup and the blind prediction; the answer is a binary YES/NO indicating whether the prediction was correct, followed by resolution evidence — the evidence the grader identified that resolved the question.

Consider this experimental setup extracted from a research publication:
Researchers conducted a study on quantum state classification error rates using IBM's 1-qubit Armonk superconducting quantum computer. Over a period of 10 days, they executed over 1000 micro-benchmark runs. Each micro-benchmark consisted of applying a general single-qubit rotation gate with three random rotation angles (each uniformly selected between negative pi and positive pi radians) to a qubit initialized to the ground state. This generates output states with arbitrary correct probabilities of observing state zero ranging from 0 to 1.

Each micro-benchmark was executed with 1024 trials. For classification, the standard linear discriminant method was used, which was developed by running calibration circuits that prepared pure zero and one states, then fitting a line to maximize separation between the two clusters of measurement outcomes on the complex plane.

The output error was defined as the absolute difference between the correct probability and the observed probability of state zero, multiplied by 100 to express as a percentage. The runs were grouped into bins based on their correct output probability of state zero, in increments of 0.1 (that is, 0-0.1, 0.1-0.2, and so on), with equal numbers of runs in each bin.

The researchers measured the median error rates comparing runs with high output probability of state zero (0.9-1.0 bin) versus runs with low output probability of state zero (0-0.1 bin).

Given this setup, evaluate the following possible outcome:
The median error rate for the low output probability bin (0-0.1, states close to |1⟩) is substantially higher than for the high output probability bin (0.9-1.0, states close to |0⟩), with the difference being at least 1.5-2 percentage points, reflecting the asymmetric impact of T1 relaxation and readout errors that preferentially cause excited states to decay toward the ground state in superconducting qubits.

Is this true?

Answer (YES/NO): YES